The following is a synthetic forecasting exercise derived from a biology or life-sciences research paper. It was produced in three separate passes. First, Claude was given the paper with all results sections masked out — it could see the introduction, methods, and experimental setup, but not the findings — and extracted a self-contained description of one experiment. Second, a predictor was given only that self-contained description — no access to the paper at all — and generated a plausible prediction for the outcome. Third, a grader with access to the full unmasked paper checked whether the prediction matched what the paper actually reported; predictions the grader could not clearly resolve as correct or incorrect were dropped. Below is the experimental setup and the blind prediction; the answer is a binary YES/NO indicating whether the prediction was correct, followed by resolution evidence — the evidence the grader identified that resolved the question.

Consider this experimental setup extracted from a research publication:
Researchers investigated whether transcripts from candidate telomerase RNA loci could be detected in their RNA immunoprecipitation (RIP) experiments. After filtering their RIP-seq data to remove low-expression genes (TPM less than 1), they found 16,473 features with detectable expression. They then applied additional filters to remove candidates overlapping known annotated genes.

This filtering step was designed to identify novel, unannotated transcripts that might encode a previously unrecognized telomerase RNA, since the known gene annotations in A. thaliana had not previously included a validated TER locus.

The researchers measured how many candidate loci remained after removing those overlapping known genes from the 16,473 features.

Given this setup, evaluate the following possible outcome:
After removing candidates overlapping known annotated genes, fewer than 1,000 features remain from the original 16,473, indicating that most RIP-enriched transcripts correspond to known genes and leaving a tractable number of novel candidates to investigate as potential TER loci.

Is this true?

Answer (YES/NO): NO